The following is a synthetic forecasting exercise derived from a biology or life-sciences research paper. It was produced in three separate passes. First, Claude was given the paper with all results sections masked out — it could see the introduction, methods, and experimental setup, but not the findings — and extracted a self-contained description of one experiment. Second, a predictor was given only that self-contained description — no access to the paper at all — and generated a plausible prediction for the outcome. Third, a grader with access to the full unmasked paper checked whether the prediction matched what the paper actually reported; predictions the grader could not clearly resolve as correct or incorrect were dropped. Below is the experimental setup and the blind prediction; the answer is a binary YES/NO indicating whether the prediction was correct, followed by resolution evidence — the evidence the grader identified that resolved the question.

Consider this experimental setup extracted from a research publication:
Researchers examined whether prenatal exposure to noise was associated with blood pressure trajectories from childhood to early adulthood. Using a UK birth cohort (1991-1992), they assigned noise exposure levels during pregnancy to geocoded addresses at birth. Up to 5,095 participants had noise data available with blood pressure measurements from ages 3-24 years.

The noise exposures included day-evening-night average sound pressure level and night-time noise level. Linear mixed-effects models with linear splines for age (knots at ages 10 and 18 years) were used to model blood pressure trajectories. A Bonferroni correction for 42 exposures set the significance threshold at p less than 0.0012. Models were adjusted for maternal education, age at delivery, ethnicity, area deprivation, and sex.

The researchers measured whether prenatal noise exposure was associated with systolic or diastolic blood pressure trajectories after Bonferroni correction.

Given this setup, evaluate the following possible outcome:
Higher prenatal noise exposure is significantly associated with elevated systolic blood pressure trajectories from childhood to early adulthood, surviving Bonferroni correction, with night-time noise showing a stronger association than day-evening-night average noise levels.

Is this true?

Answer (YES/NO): NO